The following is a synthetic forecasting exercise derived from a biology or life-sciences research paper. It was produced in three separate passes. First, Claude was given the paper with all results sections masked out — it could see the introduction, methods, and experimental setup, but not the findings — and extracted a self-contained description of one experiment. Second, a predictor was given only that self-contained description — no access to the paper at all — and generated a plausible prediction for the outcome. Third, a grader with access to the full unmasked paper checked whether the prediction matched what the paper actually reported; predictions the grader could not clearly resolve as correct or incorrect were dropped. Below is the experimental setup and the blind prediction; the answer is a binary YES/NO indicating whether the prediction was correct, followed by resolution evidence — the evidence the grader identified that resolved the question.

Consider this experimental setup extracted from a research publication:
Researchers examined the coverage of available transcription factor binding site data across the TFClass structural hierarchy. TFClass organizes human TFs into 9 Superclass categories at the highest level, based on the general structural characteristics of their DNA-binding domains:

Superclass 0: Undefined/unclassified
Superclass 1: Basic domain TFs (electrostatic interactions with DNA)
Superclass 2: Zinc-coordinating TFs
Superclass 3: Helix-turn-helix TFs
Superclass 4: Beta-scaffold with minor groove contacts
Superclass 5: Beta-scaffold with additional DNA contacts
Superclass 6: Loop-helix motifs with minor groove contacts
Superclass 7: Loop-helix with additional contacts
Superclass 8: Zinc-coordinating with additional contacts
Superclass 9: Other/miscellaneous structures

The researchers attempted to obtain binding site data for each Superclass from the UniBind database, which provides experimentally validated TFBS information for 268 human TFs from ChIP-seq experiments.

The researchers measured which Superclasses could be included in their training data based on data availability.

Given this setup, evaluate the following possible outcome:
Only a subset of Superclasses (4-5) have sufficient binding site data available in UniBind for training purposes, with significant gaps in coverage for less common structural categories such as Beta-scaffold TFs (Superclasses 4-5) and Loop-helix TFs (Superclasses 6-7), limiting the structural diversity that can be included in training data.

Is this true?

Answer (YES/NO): NO